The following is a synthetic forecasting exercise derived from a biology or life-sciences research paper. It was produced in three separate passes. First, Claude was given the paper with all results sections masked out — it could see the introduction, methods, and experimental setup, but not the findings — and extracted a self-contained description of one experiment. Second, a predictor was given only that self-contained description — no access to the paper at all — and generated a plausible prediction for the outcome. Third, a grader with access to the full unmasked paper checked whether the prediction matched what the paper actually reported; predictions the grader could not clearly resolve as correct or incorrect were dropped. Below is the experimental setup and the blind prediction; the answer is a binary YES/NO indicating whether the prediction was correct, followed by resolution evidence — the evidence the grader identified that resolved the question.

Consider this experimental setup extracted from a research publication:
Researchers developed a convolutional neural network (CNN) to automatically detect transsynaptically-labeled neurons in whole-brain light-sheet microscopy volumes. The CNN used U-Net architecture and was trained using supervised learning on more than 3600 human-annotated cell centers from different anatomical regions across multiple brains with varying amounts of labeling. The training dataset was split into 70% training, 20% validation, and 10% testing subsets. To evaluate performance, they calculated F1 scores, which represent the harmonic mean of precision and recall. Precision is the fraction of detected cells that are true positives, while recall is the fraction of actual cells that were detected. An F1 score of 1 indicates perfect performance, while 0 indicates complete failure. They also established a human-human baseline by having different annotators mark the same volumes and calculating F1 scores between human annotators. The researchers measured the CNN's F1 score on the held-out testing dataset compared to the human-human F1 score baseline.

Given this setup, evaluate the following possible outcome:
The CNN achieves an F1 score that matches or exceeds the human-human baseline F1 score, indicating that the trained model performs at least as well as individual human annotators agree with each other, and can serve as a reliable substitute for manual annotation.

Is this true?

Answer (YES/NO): NO